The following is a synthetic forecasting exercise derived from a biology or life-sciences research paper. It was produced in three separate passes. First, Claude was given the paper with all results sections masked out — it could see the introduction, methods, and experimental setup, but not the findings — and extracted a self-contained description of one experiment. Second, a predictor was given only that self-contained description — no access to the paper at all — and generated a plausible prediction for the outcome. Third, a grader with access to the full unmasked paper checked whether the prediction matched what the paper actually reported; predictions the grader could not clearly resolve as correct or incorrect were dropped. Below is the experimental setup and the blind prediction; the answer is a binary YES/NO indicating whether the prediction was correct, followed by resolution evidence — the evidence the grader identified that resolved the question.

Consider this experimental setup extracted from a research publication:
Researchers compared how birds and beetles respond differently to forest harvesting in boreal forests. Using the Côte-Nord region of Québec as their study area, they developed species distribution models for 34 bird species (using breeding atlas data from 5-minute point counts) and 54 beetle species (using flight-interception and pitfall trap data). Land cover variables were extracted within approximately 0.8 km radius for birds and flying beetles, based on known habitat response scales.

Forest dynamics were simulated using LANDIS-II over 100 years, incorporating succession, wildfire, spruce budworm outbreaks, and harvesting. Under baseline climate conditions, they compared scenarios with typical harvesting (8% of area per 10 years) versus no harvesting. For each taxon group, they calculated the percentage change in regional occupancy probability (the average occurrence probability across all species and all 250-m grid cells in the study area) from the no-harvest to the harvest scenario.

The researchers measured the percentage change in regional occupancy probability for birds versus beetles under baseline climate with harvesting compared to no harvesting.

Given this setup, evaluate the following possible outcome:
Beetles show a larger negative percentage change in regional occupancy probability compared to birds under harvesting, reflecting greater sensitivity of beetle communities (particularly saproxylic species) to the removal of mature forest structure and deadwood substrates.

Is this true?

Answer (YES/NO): YES